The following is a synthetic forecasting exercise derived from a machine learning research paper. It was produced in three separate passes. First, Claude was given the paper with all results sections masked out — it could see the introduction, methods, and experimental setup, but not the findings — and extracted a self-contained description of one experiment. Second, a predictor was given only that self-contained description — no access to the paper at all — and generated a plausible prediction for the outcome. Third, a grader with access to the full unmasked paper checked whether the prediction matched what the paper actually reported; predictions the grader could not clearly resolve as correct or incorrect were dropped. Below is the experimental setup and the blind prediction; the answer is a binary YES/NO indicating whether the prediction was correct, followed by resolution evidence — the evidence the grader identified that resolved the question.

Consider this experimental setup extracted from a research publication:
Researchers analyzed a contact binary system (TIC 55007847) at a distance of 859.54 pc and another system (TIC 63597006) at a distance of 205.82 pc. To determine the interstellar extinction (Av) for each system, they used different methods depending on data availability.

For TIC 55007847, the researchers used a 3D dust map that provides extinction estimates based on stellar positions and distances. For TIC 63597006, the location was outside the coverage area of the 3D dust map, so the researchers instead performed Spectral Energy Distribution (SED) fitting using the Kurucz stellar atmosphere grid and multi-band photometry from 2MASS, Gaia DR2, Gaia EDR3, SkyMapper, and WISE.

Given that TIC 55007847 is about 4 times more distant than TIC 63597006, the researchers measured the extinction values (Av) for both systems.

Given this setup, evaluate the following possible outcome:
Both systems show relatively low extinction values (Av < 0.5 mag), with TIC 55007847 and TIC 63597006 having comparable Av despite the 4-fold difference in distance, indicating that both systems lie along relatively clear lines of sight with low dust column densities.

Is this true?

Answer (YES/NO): NO